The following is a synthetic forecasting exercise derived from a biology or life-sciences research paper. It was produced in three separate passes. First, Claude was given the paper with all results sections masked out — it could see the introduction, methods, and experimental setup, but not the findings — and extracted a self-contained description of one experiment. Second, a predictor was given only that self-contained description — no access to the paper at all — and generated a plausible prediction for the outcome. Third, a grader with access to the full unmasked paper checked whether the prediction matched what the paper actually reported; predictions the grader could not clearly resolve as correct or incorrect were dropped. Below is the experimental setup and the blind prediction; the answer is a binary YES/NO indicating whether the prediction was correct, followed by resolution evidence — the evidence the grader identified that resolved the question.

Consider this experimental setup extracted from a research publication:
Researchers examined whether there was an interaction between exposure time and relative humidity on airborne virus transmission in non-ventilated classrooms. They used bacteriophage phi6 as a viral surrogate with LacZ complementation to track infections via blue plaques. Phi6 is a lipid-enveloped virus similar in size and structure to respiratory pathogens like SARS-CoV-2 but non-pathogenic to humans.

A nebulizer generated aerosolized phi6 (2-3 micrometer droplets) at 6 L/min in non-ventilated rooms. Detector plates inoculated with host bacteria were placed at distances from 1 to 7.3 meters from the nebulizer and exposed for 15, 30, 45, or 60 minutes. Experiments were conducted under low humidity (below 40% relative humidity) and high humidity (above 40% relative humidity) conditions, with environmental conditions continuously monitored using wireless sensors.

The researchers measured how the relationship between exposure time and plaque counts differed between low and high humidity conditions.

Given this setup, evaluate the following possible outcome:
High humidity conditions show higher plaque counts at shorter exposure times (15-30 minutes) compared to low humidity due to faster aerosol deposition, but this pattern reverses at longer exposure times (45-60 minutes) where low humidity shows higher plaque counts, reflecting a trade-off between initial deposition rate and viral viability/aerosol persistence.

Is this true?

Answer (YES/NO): NO